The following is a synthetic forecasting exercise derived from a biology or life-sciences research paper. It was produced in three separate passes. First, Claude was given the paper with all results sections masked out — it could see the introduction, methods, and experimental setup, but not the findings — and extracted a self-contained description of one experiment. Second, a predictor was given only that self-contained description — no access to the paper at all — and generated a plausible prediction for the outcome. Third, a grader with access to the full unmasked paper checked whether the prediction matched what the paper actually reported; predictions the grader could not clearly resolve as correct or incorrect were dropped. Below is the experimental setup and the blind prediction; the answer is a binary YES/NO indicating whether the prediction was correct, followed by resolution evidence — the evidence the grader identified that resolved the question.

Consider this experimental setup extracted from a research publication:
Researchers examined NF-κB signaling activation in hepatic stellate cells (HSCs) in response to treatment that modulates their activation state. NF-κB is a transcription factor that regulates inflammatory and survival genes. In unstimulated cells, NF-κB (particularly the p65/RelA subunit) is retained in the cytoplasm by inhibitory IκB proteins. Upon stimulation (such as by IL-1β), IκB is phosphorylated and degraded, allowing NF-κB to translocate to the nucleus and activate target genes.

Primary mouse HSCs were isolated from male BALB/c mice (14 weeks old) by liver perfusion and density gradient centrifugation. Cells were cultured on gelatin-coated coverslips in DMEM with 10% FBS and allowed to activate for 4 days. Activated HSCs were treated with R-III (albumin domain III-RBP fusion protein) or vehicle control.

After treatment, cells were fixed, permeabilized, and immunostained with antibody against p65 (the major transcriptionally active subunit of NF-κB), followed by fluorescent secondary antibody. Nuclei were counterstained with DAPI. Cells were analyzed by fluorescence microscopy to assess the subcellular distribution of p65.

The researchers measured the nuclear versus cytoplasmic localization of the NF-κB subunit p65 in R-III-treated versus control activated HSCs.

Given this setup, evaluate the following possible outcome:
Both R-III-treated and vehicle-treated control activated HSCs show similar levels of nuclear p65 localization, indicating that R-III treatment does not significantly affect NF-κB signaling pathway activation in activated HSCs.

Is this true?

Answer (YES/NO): NO